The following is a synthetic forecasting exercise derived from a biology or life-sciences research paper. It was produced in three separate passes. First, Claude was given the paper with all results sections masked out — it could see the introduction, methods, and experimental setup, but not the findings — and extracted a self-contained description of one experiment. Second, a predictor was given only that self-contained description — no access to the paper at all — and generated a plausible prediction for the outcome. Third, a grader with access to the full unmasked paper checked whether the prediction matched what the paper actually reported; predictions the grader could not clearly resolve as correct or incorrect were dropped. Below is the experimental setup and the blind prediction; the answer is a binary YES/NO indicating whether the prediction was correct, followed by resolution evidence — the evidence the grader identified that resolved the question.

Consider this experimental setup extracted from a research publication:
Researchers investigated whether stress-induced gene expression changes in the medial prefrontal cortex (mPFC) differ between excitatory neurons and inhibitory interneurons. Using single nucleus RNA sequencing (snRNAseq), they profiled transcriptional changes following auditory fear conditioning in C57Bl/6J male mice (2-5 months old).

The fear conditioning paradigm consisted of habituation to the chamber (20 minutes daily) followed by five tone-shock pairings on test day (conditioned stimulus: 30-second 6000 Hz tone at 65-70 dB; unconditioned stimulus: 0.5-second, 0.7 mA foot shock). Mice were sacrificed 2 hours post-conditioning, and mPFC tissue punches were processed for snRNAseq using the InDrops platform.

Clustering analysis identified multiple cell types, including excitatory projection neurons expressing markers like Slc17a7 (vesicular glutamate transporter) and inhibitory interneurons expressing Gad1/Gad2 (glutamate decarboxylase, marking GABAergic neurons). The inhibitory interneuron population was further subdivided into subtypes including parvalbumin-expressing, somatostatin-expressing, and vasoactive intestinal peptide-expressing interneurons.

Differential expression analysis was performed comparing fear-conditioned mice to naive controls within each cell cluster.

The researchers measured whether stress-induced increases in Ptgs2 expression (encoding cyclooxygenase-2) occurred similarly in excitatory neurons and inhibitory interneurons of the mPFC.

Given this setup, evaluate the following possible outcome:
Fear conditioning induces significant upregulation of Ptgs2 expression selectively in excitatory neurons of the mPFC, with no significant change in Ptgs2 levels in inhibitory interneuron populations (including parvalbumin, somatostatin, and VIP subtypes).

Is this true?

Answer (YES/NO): YES